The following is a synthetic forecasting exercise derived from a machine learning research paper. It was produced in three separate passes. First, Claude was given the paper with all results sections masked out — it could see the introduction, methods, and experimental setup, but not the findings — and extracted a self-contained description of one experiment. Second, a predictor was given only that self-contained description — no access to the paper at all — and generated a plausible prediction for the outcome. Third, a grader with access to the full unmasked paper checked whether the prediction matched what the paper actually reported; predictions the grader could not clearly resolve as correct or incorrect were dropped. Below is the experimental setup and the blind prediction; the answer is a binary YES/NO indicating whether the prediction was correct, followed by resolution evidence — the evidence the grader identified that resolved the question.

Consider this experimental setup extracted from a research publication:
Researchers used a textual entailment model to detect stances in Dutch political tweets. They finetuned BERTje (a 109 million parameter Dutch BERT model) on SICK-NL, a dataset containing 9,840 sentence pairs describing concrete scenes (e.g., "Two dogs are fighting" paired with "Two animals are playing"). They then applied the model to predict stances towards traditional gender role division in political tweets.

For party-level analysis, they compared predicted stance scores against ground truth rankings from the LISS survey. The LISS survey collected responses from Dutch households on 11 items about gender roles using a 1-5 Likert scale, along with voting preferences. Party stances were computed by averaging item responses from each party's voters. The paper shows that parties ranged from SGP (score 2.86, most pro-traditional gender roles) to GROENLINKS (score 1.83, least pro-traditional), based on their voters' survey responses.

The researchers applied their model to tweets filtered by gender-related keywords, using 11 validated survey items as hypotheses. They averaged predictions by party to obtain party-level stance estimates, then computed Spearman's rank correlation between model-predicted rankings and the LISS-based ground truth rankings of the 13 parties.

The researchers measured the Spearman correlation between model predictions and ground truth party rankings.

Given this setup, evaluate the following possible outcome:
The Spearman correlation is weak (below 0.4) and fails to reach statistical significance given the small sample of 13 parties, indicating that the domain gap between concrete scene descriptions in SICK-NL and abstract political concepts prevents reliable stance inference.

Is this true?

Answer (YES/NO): YES